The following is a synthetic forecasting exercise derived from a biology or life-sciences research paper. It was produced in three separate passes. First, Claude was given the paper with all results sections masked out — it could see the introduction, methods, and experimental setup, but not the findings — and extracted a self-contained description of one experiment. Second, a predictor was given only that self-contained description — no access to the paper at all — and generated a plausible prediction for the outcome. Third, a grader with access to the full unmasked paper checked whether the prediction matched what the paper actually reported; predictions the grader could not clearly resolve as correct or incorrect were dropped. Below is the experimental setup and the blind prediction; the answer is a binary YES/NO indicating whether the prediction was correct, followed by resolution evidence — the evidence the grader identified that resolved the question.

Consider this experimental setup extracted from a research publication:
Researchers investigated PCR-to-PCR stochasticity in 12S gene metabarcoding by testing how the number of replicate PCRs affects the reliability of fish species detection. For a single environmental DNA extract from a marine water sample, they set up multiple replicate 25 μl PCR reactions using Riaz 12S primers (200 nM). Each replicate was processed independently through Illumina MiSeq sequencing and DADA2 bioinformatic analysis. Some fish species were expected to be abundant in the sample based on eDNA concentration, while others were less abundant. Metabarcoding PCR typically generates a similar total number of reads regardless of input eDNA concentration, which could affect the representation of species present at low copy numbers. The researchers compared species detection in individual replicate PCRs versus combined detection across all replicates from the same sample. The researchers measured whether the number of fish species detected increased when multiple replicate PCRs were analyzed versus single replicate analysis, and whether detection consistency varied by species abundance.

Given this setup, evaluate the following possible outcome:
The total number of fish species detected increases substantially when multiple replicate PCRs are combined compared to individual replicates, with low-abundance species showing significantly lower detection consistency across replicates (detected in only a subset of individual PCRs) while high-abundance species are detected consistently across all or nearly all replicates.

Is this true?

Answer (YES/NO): YES